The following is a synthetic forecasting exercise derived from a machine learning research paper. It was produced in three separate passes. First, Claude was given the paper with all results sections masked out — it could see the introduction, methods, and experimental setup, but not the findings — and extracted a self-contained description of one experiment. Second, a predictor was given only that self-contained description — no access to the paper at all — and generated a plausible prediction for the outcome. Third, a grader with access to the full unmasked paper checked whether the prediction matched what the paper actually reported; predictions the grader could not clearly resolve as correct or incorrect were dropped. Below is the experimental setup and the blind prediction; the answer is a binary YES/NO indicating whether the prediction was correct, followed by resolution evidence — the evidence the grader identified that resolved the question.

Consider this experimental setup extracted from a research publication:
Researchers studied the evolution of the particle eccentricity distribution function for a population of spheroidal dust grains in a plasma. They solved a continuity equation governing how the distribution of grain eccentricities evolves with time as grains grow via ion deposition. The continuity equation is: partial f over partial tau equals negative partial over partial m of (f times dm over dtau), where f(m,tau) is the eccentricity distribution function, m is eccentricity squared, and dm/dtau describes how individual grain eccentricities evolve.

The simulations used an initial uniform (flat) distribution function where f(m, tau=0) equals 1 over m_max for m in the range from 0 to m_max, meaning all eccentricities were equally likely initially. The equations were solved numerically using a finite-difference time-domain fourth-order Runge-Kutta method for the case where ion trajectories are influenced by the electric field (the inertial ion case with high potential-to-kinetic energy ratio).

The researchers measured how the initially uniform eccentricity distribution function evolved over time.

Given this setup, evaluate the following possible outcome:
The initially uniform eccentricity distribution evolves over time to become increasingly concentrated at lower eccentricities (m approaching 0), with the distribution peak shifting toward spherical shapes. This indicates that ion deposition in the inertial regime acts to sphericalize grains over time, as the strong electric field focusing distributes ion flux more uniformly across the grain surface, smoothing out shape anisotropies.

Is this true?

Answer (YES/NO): NO